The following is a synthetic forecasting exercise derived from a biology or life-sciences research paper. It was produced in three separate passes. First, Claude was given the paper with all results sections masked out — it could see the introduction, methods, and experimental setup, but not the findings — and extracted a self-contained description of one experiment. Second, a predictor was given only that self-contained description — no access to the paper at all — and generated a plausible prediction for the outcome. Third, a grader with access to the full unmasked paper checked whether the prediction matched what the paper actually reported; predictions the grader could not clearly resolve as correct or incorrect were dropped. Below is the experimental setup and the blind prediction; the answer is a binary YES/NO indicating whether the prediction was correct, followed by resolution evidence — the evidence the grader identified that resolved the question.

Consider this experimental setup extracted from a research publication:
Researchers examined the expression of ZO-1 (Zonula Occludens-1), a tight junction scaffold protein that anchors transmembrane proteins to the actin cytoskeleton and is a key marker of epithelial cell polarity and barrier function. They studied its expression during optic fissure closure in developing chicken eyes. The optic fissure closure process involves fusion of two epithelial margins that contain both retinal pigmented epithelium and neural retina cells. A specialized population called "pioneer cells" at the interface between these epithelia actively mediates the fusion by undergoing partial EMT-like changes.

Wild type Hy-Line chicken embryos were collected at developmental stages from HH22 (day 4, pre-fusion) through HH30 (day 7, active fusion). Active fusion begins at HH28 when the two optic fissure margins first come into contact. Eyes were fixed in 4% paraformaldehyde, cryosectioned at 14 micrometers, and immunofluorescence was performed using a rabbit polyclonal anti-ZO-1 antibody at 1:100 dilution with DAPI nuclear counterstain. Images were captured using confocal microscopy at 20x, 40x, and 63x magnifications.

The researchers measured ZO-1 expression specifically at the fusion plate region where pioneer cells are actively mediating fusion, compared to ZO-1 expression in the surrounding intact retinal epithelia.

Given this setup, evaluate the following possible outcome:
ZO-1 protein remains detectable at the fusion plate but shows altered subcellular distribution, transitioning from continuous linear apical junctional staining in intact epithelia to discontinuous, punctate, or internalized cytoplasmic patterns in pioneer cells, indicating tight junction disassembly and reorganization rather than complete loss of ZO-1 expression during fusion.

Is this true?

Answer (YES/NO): NO